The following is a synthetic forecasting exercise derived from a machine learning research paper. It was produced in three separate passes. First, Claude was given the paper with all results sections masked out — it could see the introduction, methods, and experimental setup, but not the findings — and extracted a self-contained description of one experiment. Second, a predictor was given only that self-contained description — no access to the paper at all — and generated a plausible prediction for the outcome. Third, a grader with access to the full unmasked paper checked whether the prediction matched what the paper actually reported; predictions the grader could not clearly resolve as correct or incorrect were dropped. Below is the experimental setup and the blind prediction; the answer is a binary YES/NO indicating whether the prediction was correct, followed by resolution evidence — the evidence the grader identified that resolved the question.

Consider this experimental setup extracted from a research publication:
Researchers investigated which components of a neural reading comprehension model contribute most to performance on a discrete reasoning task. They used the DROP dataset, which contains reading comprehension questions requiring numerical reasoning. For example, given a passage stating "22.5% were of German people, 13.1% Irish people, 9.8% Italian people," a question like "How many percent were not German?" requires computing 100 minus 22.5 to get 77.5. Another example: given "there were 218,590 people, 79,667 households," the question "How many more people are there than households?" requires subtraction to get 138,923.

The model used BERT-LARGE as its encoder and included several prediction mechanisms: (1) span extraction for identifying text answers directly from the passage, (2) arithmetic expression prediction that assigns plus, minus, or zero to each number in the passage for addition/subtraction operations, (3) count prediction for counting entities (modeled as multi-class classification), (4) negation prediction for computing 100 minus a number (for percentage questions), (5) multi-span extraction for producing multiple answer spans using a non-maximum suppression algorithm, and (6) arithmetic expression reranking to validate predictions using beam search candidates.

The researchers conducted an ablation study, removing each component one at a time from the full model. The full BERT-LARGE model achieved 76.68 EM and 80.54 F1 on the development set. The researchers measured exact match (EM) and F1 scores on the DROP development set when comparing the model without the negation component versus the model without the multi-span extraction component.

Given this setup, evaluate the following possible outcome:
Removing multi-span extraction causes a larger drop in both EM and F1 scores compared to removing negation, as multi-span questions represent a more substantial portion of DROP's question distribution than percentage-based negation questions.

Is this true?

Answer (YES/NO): NO